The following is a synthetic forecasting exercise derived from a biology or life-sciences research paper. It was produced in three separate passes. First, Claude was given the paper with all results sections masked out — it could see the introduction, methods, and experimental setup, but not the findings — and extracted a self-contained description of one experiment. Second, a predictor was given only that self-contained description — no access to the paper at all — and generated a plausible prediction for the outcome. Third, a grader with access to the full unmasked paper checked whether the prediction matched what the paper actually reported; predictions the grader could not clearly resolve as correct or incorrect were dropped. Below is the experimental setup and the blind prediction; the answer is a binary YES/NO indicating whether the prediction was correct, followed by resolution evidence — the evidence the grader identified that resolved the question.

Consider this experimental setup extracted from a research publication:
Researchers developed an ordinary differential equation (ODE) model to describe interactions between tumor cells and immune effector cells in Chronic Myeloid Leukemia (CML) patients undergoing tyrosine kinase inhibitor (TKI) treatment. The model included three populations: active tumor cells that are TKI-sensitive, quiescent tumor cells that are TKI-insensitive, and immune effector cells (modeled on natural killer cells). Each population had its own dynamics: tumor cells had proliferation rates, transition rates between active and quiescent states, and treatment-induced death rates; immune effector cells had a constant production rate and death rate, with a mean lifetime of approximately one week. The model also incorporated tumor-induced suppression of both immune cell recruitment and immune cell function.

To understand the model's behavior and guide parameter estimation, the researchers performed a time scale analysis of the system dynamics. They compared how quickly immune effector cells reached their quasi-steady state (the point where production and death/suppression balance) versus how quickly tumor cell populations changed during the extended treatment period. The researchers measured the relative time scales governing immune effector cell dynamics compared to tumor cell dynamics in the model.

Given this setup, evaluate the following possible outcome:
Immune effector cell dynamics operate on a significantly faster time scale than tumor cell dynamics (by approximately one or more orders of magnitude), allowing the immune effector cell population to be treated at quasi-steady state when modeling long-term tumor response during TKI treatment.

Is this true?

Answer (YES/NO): YES